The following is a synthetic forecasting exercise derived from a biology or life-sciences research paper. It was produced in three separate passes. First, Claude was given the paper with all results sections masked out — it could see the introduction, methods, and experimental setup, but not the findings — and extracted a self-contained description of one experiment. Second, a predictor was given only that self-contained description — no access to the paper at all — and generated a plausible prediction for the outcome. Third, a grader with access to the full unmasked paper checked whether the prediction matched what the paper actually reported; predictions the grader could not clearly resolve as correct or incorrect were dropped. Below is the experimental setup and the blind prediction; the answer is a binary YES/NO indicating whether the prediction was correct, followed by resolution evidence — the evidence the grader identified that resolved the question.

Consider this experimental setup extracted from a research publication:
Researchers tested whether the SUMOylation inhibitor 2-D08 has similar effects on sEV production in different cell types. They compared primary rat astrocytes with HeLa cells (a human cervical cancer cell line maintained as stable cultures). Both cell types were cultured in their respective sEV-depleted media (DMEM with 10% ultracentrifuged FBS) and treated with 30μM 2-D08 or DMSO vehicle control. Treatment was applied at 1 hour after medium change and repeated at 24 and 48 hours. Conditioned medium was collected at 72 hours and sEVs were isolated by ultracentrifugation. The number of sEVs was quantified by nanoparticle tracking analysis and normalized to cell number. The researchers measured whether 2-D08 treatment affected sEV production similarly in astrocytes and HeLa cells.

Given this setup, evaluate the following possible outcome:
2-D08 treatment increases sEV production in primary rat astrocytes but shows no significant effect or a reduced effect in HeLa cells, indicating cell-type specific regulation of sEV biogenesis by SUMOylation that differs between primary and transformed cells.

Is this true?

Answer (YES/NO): NO